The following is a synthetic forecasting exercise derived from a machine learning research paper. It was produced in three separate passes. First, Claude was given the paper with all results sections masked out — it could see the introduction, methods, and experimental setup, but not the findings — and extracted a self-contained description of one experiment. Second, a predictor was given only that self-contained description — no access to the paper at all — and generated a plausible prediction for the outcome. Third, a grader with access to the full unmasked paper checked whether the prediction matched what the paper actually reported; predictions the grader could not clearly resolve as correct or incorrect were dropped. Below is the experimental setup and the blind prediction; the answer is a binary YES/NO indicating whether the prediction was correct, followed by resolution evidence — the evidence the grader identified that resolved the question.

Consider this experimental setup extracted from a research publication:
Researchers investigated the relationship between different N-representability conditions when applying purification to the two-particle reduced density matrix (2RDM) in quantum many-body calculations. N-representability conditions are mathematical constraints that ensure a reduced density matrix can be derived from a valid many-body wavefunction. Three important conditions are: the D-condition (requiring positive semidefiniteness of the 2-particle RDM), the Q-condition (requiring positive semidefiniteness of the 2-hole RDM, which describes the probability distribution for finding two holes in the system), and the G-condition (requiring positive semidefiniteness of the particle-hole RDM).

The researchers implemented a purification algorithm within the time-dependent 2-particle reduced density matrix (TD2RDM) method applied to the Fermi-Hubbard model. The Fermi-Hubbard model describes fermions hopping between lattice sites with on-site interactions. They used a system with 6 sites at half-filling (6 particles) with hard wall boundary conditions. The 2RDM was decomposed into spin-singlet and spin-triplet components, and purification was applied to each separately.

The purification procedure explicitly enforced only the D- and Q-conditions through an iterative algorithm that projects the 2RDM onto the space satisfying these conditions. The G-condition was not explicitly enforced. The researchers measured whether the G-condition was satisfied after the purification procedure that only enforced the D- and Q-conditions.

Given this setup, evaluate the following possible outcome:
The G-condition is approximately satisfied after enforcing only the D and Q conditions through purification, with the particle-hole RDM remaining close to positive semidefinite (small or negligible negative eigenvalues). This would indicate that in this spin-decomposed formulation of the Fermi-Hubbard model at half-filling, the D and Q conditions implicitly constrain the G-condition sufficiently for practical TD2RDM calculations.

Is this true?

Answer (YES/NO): NO